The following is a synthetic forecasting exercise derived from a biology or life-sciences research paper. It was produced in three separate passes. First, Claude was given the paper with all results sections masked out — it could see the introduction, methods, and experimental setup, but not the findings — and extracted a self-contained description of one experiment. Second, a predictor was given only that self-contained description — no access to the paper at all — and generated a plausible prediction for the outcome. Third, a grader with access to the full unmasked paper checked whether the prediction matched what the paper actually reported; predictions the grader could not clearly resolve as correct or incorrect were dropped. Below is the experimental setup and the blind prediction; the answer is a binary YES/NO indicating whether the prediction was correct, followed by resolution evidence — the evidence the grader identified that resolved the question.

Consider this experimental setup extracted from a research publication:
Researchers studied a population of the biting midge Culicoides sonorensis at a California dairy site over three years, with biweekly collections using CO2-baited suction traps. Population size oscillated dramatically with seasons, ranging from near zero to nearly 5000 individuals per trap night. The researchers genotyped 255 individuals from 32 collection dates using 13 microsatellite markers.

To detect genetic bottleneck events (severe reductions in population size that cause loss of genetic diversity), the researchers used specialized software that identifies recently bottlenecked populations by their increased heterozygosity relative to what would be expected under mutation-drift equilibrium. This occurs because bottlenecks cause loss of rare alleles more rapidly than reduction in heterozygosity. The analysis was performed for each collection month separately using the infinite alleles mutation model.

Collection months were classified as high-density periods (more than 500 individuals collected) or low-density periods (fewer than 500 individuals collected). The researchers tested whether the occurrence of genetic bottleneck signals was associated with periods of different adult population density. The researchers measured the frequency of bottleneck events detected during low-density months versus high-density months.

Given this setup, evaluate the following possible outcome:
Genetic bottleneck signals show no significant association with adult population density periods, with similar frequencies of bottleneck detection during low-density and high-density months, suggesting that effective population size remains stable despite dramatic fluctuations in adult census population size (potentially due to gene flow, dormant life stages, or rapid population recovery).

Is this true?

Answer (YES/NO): NO